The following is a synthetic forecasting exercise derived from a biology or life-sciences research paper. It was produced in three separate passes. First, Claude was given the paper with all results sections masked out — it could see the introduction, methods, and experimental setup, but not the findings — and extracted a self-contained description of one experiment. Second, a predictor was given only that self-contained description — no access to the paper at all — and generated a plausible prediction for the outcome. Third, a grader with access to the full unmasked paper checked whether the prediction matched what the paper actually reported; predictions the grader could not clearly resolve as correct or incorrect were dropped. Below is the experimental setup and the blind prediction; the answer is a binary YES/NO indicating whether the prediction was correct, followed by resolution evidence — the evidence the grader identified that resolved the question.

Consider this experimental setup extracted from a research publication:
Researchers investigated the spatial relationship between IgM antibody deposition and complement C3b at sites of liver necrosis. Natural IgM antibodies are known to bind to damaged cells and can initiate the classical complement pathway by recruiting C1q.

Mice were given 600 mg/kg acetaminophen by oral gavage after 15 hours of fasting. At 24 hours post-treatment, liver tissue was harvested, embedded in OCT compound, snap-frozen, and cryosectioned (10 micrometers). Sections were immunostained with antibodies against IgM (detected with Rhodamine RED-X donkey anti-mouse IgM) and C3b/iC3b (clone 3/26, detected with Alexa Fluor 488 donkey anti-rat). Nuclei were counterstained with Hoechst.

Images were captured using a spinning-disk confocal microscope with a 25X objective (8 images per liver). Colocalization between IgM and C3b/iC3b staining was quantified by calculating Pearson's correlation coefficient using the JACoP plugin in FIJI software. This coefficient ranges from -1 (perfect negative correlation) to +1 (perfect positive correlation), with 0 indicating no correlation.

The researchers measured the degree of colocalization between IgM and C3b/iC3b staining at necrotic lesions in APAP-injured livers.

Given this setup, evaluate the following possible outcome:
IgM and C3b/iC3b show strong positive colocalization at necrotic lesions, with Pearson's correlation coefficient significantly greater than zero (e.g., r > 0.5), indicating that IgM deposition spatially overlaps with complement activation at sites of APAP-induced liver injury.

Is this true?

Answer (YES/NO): YES